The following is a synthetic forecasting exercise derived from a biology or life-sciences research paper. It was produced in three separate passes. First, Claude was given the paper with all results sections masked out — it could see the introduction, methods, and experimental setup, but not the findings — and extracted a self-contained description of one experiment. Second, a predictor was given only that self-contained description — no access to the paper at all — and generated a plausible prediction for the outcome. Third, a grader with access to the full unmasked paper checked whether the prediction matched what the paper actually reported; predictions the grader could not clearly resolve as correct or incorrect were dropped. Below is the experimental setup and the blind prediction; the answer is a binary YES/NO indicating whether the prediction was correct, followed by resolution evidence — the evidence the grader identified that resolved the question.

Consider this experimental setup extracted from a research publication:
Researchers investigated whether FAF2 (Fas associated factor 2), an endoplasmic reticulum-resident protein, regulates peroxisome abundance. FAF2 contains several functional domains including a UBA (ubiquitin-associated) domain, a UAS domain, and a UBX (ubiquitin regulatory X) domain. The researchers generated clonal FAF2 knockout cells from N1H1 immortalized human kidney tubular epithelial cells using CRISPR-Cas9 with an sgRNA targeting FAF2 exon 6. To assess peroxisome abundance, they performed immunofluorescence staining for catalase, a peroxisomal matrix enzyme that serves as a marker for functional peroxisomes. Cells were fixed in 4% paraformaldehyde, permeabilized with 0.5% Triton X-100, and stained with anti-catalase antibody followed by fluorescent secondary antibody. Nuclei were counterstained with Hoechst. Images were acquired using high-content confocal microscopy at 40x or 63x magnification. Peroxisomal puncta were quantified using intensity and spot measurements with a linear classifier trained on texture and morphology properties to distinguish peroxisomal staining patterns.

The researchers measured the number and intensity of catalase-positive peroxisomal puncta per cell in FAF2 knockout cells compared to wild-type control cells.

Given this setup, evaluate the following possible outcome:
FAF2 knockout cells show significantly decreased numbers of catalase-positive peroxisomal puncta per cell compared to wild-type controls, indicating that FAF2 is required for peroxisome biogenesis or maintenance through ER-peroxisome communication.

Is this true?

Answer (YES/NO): YES